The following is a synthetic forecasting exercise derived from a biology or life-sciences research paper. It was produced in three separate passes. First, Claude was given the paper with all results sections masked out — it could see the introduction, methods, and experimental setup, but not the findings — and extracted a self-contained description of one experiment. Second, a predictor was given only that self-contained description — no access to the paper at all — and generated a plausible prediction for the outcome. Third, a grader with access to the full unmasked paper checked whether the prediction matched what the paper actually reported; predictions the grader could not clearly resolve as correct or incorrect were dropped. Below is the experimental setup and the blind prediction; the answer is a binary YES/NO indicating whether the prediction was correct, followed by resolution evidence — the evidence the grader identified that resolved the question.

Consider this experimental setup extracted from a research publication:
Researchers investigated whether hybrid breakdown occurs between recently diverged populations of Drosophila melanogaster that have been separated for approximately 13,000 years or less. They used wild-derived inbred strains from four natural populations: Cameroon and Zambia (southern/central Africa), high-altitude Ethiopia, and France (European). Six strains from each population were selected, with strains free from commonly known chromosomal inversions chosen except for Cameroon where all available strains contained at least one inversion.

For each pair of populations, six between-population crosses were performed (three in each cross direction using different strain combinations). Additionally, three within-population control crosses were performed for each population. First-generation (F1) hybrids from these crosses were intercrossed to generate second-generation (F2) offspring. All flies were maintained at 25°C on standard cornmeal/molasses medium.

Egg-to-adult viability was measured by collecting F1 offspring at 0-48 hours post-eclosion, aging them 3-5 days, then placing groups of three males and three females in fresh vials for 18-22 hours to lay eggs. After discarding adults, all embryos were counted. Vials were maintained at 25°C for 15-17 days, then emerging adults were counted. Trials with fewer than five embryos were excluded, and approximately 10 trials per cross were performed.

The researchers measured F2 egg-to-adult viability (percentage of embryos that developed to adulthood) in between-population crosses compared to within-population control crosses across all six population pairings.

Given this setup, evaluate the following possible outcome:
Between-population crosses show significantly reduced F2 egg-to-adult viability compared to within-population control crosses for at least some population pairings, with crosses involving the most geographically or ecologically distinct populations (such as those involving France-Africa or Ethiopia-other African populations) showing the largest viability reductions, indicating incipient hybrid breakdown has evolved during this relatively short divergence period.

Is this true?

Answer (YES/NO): NO